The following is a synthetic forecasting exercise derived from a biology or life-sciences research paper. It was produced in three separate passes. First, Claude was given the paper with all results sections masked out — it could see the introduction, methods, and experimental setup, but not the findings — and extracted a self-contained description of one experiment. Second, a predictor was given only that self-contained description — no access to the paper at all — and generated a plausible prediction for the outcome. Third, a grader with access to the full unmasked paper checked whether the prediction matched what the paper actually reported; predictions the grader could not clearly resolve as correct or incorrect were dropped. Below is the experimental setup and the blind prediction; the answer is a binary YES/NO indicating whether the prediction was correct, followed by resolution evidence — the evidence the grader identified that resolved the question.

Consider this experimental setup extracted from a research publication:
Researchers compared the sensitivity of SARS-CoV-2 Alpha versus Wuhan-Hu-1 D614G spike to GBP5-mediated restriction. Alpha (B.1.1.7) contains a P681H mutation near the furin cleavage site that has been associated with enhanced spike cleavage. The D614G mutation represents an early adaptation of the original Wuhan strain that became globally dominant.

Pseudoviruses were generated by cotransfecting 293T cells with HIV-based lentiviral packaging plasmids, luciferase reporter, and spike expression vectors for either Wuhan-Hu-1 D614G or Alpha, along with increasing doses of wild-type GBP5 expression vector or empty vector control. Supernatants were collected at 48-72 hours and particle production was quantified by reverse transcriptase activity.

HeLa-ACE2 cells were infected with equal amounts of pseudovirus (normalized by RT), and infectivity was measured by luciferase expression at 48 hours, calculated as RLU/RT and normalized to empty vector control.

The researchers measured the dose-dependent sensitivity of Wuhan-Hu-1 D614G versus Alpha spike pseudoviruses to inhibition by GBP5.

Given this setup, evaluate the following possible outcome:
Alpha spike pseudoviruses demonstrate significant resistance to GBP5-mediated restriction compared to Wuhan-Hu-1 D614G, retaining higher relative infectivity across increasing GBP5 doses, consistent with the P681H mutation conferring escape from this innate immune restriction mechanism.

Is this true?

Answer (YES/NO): NO